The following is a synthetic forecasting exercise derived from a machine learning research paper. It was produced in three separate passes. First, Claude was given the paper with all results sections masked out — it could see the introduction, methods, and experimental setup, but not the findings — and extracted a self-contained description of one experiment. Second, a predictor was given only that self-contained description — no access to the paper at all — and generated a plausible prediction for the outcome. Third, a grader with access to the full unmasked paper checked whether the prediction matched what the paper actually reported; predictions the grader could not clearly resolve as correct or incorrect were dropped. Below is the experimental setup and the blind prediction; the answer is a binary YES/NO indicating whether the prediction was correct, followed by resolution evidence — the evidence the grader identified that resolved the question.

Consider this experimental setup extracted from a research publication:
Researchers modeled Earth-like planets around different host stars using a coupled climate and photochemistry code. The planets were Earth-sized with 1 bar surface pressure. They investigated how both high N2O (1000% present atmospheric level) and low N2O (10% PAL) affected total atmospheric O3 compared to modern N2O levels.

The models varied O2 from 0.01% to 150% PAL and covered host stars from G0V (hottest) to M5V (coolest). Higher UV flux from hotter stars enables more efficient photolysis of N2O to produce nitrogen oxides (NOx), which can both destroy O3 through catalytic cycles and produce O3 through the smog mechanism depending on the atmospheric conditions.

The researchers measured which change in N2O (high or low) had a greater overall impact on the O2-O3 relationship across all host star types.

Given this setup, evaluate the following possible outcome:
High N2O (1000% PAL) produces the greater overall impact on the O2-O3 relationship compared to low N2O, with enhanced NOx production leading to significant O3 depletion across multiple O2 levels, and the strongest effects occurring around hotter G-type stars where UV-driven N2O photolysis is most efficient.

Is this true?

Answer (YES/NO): NO